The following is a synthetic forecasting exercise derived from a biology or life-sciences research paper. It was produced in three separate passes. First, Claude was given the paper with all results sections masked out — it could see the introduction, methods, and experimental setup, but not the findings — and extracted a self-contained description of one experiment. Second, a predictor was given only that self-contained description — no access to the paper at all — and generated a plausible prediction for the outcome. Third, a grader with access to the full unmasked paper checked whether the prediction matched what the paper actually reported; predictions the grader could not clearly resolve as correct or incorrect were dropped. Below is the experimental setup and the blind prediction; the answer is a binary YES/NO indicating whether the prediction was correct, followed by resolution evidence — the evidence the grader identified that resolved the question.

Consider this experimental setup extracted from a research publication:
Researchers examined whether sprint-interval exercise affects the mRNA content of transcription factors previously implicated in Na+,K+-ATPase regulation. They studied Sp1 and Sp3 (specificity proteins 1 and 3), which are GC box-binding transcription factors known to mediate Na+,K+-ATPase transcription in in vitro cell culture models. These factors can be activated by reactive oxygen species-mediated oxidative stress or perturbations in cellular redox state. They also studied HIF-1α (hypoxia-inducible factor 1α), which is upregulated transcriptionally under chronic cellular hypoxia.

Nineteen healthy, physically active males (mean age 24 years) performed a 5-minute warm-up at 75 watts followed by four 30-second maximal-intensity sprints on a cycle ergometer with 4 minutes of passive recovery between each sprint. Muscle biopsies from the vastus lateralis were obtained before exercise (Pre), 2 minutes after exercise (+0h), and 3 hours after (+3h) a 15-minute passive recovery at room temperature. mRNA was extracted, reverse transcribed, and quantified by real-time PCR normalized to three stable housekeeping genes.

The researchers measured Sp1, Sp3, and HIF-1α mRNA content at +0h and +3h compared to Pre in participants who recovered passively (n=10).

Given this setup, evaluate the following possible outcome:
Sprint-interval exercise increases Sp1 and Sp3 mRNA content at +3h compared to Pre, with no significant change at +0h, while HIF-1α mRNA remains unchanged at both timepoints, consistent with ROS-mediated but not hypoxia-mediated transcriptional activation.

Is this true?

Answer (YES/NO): NO